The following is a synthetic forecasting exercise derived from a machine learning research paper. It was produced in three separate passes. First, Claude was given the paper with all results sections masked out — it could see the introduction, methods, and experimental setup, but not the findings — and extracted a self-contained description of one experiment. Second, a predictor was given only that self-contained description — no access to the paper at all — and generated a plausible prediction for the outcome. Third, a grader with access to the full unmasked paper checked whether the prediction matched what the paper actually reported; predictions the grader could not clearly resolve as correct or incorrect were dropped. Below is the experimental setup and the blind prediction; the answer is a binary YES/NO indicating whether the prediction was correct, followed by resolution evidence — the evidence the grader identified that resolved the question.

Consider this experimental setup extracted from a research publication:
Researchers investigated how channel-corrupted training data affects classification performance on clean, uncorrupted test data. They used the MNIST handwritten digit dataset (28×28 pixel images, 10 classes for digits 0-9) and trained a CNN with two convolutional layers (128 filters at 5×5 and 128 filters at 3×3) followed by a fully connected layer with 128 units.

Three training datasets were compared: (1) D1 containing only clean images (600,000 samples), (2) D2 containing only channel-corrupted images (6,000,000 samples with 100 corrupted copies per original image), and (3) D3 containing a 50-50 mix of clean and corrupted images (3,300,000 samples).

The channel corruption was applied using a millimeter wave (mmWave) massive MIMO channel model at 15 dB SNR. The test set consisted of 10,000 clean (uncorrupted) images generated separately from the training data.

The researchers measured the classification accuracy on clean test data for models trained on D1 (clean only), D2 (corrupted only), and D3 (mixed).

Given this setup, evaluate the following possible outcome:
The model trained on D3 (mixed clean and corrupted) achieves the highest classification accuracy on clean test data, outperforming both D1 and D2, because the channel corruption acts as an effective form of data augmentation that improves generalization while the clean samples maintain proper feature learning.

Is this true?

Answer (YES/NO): NO